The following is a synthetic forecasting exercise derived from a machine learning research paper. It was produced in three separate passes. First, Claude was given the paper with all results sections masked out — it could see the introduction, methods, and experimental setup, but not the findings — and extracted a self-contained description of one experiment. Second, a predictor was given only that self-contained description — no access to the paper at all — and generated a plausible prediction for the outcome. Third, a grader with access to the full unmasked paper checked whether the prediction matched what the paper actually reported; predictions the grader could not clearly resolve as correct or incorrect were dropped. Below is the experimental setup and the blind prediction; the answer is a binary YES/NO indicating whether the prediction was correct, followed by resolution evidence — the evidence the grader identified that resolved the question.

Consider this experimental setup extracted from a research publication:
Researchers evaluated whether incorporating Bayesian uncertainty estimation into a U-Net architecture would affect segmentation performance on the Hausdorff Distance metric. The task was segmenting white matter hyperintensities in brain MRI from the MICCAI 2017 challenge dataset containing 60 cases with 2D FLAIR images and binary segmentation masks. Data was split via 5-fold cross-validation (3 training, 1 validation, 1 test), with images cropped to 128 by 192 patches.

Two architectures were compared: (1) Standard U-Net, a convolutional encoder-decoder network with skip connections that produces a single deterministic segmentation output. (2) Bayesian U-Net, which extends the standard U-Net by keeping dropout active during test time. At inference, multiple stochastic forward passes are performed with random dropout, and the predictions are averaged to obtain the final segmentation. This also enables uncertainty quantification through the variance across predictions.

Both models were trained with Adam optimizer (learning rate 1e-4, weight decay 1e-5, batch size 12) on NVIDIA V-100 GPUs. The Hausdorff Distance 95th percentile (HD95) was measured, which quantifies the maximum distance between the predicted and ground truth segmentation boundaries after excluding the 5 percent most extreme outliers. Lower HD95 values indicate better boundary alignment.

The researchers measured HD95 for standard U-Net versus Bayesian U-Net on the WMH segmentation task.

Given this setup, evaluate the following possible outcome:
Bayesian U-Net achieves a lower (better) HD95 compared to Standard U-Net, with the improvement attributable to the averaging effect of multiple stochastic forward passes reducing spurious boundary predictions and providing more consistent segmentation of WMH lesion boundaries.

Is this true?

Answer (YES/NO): NO